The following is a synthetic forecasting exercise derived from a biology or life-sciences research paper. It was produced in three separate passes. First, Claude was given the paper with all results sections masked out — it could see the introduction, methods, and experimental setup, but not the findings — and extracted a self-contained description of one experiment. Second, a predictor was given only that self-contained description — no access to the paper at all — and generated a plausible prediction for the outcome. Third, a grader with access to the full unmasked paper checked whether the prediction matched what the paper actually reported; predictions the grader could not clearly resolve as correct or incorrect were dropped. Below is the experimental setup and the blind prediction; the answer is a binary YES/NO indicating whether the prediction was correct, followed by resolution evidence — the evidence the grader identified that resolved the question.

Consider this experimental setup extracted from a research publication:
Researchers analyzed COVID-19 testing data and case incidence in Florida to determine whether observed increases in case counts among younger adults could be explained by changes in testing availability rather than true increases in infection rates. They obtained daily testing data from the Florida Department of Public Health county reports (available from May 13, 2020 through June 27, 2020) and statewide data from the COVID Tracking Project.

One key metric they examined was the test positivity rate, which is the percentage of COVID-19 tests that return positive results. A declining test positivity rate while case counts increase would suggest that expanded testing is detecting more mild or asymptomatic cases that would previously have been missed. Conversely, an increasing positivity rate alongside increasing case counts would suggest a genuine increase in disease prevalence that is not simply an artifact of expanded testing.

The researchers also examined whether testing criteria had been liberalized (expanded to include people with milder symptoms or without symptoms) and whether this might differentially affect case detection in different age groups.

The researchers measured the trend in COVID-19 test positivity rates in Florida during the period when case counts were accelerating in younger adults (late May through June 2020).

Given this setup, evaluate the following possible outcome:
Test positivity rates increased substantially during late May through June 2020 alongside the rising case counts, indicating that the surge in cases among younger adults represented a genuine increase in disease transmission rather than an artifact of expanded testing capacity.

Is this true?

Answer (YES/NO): YES